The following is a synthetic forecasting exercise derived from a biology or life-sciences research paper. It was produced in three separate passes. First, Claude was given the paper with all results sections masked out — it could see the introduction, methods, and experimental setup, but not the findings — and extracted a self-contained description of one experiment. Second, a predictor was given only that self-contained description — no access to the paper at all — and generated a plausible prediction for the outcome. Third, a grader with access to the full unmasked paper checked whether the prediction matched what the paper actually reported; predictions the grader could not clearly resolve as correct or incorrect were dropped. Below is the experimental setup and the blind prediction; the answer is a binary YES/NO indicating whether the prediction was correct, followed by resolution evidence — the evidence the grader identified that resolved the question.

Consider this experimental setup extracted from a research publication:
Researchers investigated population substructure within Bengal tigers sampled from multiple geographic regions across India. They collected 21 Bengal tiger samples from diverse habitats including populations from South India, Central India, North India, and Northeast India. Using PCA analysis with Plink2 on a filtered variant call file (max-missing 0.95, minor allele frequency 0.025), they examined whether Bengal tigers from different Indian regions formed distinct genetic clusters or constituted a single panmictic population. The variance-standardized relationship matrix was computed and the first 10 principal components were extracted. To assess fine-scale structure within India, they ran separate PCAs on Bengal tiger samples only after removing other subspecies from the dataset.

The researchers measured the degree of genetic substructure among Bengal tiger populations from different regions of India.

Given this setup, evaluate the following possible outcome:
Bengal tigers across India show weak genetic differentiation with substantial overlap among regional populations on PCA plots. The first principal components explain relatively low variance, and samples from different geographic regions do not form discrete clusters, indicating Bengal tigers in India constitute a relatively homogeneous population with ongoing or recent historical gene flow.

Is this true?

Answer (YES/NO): NO